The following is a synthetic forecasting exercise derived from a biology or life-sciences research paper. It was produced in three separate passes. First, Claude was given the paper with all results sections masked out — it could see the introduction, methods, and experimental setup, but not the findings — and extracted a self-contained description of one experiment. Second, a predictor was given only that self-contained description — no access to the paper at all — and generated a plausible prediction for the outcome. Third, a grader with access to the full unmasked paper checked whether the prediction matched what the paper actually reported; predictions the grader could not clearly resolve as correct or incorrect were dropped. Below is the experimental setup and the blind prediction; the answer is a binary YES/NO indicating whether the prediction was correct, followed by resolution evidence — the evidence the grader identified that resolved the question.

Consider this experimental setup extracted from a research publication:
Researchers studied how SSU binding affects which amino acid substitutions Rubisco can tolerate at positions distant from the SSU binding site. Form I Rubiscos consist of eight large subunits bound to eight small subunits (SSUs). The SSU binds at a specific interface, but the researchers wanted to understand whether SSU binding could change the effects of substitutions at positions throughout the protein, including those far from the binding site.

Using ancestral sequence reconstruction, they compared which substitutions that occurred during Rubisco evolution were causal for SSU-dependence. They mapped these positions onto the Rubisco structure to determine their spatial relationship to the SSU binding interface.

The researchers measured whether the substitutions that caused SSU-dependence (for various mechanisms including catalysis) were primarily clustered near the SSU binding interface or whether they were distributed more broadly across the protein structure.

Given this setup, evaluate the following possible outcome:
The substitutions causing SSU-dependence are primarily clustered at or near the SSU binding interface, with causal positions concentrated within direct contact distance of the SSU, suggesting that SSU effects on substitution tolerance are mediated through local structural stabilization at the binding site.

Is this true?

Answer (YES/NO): NO